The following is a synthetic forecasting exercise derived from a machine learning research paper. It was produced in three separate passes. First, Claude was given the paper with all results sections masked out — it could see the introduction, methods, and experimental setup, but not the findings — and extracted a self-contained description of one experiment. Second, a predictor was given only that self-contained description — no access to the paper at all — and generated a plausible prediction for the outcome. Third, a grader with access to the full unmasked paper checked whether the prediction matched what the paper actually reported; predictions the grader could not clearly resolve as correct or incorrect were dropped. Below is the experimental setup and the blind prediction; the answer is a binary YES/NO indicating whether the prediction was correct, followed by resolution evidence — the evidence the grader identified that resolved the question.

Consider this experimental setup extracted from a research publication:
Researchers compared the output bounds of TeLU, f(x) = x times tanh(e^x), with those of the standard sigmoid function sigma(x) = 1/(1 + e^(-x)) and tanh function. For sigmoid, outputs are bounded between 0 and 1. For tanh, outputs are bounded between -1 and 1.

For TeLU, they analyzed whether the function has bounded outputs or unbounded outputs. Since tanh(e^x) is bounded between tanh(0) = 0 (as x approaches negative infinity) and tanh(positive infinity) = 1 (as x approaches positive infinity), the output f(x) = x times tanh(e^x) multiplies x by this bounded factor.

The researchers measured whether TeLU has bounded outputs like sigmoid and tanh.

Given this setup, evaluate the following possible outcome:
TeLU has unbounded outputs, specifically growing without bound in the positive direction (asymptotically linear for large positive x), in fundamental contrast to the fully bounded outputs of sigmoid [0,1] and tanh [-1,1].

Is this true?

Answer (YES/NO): YES